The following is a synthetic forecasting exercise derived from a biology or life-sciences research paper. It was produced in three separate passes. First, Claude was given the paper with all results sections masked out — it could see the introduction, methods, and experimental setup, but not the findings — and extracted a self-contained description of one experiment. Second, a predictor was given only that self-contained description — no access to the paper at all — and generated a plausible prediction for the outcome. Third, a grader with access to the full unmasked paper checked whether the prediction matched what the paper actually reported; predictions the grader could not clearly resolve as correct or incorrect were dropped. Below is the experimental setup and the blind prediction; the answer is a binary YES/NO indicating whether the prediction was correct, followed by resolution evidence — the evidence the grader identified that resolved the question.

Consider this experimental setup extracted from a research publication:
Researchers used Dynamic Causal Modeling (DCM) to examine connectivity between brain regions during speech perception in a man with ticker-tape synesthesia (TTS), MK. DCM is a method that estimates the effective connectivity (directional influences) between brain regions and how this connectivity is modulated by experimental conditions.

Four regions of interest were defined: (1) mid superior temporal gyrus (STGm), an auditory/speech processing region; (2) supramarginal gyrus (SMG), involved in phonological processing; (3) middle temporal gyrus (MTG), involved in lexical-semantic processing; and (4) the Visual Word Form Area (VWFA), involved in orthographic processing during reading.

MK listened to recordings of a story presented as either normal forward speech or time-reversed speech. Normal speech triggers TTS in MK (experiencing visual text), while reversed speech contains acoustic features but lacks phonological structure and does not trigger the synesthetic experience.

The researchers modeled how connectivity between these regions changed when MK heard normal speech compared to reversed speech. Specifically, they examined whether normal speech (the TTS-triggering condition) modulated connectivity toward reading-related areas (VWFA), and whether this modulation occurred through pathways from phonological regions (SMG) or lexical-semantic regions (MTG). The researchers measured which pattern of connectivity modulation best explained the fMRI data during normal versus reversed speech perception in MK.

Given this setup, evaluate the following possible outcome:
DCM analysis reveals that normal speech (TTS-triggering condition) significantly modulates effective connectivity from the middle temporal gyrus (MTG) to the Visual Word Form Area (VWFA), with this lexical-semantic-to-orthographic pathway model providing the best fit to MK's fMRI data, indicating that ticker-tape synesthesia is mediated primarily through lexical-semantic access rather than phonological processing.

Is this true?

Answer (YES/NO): NO